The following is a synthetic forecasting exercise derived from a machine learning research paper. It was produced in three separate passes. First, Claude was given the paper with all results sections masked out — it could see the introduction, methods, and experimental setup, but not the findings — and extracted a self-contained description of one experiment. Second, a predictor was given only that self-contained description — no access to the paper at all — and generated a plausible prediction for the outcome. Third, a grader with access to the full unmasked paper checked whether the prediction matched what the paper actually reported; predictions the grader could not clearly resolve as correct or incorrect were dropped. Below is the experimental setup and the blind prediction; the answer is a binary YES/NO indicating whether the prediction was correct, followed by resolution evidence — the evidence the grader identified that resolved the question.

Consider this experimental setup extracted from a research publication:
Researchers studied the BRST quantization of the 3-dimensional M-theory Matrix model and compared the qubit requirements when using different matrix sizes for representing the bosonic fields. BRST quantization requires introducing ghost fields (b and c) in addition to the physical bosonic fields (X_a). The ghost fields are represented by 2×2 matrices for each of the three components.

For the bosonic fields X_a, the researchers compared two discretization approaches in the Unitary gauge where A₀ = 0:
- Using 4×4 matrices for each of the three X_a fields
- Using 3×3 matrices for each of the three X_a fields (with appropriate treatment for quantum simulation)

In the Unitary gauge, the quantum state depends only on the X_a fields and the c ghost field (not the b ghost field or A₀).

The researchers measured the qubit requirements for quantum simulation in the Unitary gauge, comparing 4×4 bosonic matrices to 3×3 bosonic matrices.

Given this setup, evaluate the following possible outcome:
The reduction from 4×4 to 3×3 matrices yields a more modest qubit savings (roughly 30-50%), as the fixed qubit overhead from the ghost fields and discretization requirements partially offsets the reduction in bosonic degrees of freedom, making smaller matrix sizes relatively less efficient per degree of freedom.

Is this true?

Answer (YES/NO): NO